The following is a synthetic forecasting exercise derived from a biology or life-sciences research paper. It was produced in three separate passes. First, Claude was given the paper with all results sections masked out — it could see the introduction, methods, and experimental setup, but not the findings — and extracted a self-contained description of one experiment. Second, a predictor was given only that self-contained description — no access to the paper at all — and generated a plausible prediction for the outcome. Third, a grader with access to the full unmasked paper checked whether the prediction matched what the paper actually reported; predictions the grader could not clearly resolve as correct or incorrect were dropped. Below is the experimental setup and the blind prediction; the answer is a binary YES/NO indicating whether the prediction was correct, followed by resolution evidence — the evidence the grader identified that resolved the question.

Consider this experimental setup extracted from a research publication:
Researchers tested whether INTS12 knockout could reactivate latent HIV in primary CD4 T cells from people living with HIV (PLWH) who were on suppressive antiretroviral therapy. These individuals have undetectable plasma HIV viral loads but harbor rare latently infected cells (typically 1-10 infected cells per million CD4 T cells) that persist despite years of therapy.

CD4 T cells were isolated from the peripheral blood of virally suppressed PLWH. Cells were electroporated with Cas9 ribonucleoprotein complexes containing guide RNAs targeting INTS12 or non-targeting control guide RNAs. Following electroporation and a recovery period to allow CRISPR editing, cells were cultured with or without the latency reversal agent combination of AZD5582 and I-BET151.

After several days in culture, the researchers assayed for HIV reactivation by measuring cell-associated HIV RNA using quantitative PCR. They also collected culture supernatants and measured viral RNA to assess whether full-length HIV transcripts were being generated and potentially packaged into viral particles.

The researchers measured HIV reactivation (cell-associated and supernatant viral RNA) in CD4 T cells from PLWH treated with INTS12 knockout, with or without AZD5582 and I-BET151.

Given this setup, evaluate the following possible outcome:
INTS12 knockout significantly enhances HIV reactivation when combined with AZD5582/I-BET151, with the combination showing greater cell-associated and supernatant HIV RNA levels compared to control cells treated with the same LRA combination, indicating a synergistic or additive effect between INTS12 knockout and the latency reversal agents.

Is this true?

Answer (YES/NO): YES